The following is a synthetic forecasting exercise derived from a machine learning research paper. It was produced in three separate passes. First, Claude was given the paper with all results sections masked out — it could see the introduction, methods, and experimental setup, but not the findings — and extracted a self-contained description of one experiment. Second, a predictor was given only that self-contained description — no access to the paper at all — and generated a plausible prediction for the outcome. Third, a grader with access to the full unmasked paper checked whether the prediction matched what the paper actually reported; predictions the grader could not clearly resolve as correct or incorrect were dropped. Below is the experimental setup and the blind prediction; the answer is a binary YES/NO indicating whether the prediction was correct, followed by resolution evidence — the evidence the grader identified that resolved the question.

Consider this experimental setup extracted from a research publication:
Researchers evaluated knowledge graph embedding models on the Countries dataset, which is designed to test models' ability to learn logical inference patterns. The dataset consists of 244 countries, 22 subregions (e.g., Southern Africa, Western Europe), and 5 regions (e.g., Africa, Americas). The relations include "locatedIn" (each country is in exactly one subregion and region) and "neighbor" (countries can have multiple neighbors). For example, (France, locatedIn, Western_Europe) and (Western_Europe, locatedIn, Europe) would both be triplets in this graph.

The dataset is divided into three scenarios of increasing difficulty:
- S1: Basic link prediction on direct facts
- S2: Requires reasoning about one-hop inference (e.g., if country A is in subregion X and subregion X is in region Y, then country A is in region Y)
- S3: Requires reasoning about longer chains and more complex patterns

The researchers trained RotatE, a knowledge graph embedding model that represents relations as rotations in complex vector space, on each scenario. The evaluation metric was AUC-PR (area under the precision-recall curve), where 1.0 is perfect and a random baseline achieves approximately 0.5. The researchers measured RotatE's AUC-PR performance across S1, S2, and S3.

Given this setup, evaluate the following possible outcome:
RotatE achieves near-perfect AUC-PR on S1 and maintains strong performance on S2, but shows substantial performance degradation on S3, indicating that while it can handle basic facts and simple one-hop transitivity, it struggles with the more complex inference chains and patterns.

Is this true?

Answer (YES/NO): NO